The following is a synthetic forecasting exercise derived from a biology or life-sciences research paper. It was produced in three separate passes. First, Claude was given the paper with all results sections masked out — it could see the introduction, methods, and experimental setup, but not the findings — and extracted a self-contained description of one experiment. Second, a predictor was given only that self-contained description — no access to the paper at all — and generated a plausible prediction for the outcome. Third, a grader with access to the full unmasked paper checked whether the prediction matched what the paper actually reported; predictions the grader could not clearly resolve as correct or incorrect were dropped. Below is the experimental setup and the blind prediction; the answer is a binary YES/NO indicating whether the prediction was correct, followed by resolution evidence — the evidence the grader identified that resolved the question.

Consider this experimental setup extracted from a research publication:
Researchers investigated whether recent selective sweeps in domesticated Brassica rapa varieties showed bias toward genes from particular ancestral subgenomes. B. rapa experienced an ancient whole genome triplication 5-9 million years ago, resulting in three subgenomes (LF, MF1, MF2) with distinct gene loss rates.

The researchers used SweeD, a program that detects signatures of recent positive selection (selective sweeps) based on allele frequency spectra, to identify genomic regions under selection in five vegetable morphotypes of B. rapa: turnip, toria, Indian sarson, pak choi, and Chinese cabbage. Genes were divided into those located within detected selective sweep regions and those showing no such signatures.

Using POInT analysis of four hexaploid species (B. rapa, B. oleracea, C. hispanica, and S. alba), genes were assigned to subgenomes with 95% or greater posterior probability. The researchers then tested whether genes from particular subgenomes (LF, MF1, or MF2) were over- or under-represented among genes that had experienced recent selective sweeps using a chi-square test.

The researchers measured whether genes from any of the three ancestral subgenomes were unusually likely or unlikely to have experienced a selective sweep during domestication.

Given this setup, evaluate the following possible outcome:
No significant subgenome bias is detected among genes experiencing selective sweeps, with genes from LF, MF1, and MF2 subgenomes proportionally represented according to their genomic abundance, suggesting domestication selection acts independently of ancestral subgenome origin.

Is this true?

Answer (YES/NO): NO